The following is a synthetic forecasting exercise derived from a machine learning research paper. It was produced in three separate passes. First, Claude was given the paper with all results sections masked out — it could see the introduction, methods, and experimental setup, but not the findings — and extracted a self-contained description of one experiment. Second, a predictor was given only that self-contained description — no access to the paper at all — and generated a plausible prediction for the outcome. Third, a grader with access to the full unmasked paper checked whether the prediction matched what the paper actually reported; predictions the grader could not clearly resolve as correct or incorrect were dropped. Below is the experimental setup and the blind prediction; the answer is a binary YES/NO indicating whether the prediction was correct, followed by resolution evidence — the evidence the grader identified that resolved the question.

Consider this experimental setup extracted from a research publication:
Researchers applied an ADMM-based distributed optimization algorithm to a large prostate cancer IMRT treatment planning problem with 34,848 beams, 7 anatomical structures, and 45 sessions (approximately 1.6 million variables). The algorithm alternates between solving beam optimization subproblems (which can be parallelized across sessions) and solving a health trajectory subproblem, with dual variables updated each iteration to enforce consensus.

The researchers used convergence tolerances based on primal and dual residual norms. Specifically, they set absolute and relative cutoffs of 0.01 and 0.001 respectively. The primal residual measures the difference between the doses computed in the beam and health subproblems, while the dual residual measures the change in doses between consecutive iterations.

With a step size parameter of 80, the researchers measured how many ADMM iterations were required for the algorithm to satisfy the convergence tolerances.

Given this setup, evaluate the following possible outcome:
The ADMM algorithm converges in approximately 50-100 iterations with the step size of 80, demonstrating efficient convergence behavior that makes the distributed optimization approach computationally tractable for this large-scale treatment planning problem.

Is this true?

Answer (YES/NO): YES